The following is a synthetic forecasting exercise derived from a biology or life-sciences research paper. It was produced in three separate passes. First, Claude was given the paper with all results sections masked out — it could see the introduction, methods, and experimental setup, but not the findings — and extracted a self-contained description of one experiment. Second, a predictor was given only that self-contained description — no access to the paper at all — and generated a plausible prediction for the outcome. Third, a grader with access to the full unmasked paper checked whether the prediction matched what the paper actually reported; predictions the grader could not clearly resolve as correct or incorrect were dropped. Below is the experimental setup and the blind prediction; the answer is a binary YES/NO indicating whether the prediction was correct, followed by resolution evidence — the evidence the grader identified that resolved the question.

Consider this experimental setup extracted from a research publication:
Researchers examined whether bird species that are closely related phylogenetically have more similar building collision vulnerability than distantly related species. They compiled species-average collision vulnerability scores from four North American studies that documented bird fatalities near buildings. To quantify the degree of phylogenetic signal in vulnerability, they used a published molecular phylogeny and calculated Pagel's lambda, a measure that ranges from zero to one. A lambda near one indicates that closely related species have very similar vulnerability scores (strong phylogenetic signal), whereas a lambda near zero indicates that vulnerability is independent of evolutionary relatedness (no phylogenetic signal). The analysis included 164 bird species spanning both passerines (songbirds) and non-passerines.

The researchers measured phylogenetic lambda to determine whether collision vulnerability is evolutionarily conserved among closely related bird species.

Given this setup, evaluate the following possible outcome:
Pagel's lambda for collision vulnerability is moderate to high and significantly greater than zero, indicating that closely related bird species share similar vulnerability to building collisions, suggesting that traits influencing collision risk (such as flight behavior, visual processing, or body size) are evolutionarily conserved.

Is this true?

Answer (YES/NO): YES